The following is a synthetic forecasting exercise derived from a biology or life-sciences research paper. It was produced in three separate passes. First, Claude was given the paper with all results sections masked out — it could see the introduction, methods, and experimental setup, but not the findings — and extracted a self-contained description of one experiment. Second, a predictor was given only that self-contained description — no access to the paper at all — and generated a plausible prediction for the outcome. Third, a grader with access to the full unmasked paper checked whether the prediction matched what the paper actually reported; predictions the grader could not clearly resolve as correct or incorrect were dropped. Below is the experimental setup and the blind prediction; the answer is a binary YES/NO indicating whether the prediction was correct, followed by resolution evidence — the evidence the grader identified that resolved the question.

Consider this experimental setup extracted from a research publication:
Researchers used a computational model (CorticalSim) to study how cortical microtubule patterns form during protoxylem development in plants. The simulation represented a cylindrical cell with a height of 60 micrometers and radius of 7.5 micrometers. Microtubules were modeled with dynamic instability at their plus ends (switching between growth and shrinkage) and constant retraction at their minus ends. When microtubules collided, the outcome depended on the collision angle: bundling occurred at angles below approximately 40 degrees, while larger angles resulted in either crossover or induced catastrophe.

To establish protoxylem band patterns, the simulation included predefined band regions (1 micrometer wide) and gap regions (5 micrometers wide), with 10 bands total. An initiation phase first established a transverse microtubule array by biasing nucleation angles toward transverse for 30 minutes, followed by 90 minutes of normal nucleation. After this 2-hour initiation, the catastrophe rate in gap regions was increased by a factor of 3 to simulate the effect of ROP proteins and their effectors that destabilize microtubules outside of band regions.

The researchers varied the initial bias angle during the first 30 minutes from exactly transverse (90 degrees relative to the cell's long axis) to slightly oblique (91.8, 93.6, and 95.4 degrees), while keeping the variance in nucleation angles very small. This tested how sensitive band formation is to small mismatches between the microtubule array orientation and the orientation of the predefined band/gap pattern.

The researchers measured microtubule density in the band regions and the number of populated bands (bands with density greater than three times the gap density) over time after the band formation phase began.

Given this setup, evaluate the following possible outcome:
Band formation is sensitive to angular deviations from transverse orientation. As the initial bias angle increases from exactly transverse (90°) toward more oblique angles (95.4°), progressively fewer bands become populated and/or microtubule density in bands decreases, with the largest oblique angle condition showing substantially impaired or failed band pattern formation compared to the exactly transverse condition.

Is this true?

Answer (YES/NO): YES